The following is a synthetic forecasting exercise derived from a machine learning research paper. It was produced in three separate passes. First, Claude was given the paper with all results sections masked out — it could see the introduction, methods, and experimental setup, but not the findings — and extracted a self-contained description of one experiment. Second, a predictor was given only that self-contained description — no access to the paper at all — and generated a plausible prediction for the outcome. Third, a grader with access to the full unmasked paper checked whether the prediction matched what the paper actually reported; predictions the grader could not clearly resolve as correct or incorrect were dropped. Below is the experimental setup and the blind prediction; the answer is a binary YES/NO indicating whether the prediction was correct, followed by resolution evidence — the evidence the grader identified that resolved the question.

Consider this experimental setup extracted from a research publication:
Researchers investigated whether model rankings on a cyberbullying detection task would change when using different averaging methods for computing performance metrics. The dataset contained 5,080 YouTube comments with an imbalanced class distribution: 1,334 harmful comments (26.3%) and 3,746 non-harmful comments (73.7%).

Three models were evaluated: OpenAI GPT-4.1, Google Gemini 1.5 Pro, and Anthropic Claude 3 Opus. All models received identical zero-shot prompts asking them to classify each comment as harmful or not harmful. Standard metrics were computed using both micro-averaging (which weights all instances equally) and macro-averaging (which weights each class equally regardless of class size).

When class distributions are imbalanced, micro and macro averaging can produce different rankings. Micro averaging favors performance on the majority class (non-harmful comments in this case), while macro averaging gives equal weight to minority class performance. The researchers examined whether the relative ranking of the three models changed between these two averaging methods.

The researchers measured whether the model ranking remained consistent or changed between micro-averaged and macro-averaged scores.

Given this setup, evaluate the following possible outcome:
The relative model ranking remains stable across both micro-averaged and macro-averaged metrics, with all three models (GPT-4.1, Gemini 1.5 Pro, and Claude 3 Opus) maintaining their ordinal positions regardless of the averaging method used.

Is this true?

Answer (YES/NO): YES